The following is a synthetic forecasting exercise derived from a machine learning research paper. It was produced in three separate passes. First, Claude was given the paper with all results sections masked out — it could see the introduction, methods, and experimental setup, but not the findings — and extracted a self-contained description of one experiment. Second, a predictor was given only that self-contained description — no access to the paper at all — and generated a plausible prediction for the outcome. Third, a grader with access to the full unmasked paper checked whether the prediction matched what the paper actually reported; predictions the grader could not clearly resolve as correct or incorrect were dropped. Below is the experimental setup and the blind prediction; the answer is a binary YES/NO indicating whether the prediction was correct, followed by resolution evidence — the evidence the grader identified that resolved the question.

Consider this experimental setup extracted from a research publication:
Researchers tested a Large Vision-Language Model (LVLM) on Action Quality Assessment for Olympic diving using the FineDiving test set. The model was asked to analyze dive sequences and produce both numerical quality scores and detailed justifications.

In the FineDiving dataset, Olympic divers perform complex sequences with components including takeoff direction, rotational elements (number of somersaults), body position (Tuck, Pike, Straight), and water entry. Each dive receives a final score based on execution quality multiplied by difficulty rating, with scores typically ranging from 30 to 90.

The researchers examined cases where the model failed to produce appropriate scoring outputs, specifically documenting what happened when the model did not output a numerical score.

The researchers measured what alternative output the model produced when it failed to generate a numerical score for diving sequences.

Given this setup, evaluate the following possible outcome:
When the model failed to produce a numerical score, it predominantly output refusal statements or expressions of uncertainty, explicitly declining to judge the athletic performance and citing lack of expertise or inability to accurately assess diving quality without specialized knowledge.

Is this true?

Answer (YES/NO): NO